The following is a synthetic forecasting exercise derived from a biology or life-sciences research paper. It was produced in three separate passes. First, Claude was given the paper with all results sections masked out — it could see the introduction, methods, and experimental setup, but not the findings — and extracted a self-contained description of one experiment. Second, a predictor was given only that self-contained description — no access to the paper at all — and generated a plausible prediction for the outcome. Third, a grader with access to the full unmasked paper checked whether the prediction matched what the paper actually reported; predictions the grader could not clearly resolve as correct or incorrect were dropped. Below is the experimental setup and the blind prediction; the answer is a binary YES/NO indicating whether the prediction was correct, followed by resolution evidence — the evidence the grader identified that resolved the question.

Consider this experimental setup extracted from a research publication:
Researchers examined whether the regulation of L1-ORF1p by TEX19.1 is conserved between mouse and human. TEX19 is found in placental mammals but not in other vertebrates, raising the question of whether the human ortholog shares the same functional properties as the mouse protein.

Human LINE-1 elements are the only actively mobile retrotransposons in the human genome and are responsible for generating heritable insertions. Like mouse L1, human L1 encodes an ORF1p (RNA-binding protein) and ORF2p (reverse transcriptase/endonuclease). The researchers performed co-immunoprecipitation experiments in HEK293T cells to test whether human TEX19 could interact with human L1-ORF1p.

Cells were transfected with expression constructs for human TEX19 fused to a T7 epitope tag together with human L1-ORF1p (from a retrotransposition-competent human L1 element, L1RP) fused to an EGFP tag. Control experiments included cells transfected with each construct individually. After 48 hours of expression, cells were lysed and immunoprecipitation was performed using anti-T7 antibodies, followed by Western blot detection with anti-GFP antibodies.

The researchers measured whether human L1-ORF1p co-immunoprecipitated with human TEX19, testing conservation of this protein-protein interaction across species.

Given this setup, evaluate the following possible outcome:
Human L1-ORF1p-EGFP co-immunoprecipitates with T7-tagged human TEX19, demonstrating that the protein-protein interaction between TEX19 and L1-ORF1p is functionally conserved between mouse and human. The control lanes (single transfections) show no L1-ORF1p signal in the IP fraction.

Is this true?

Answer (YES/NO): YES